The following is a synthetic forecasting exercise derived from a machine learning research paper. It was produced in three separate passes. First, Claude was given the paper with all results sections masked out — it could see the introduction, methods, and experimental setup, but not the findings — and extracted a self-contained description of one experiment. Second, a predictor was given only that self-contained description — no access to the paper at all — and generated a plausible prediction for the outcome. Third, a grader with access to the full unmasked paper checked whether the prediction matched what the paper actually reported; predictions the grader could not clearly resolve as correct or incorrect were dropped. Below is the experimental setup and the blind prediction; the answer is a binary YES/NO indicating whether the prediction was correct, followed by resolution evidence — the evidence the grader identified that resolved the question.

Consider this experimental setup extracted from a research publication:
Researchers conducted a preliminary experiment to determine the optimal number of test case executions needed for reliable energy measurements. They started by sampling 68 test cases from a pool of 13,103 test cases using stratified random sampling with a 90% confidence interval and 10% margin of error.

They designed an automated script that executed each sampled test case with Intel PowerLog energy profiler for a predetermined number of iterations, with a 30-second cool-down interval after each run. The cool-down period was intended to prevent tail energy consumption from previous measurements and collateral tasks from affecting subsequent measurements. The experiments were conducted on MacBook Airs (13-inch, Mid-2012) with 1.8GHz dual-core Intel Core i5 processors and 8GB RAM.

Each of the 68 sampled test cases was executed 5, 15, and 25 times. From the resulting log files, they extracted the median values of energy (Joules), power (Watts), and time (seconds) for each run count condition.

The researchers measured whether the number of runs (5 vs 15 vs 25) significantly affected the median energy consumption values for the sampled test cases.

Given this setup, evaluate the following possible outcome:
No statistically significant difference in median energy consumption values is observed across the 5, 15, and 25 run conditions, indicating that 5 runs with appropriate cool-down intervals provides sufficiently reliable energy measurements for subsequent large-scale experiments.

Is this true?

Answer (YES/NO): YES